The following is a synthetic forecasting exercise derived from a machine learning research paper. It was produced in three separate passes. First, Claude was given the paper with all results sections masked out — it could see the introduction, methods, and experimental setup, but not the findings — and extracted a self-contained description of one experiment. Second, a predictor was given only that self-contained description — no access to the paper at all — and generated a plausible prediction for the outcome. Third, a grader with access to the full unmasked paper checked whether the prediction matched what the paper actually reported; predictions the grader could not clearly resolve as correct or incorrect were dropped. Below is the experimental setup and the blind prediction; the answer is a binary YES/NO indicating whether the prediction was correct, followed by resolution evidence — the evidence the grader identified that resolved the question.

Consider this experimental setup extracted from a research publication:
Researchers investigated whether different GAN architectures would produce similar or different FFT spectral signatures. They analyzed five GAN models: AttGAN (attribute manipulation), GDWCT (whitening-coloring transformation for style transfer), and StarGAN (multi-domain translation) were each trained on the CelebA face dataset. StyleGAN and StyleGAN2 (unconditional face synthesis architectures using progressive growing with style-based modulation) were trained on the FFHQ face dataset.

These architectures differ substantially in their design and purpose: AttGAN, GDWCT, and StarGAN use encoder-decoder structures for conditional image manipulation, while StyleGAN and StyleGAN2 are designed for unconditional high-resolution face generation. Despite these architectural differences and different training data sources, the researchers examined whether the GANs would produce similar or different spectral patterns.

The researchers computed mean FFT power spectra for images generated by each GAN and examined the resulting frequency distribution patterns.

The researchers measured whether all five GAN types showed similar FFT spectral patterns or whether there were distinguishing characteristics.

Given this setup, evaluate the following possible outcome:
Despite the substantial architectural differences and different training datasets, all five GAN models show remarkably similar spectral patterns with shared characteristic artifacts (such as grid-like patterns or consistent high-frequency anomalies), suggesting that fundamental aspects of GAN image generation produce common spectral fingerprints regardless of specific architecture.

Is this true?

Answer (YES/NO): NO